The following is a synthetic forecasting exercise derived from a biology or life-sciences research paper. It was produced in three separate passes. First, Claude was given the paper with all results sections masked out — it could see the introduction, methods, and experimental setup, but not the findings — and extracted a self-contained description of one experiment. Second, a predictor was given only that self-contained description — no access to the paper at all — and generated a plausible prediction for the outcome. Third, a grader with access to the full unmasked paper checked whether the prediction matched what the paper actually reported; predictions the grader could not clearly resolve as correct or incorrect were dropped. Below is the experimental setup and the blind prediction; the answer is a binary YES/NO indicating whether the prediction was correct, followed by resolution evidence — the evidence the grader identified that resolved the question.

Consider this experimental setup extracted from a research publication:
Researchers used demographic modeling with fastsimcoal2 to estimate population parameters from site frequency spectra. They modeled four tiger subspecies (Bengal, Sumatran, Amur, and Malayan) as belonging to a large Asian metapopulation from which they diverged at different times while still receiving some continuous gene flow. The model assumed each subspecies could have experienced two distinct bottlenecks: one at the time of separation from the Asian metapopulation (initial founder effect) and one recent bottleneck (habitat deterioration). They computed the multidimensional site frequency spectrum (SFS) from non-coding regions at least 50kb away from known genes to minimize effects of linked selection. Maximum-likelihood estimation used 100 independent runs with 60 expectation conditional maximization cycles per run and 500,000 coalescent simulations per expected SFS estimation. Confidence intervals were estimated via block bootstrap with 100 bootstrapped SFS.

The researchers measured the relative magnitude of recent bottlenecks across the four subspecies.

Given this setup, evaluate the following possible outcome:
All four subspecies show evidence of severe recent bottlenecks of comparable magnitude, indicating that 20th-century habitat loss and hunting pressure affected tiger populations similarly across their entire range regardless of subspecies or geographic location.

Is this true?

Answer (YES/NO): NO